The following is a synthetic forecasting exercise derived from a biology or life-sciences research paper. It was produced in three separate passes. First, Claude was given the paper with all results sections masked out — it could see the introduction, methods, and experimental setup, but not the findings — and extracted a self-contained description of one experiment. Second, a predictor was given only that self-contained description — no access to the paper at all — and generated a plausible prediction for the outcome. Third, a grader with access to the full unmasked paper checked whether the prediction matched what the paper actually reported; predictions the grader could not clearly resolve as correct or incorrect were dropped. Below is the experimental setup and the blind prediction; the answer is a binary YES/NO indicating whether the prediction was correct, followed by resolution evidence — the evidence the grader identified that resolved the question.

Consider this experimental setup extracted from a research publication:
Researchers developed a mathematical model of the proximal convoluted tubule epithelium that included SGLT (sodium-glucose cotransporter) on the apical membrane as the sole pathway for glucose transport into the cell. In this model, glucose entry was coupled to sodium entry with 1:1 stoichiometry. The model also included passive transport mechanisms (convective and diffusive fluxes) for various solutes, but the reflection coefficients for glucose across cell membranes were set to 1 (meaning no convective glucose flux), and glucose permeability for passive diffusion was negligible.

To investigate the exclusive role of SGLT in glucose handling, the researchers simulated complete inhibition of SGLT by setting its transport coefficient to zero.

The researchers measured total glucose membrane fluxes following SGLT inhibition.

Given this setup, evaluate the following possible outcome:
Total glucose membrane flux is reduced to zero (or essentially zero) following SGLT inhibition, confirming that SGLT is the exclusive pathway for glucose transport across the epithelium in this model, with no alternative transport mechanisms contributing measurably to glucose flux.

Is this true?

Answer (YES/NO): YES